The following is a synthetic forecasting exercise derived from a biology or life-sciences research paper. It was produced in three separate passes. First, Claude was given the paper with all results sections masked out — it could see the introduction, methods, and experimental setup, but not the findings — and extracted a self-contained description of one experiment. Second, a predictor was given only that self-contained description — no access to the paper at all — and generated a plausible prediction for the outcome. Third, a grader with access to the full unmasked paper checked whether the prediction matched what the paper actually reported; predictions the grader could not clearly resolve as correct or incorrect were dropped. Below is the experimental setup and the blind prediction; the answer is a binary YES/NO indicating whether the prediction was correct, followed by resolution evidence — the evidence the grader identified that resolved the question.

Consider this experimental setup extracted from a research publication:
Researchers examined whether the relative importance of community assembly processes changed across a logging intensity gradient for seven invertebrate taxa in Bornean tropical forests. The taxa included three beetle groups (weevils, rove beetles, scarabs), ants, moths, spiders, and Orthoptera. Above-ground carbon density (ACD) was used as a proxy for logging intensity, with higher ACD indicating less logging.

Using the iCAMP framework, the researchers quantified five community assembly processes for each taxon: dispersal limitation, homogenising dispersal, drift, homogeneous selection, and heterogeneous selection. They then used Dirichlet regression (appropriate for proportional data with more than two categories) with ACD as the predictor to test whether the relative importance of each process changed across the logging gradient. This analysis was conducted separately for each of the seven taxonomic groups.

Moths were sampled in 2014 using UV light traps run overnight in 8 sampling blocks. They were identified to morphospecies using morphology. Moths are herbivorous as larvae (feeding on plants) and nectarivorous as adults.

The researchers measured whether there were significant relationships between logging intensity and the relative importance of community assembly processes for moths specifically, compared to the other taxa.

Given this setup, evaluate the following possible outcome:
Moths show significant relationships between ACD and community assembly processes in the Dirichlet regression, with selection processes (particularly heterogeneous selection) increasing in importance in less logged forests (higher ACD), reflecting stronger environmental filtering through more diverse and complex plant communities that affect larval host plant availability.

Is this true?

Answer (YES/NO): YES